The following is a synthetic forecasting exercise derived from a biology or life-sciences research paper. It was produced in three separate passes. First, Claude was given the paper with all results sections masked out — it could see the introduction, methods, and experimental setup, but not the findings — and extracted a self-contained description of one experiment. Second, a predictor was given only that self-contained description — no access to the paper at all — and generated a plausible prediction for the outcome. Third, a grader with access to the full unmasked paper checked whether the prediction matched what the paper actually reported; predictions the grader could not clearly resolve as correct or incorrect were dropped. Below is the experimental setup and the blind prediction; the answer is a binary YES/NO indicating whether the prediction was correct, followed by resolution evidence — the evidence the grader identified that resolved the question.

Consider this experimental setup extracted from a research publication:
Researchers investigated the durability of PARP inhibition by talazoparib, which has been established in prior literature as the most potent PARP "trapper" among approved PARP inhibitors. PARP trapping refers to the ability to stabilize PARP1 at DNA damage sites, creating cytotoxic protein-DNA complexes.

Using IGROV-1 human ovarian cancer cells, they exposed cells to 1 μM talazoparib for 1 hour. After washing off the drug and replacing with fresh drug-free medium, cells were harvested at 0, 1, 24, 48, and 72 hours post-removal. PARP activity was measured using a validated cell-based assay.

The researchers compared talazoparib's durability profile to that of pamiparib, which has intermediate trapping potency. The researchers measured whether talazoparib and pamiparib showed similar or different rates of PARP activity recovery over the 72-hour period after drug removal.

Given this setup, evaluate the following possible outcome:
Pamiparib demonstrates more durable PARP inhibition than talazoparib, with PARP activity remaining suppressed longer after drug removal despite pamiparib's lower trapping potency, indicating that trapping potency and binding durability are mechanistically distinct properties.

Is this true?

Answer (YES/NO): NO